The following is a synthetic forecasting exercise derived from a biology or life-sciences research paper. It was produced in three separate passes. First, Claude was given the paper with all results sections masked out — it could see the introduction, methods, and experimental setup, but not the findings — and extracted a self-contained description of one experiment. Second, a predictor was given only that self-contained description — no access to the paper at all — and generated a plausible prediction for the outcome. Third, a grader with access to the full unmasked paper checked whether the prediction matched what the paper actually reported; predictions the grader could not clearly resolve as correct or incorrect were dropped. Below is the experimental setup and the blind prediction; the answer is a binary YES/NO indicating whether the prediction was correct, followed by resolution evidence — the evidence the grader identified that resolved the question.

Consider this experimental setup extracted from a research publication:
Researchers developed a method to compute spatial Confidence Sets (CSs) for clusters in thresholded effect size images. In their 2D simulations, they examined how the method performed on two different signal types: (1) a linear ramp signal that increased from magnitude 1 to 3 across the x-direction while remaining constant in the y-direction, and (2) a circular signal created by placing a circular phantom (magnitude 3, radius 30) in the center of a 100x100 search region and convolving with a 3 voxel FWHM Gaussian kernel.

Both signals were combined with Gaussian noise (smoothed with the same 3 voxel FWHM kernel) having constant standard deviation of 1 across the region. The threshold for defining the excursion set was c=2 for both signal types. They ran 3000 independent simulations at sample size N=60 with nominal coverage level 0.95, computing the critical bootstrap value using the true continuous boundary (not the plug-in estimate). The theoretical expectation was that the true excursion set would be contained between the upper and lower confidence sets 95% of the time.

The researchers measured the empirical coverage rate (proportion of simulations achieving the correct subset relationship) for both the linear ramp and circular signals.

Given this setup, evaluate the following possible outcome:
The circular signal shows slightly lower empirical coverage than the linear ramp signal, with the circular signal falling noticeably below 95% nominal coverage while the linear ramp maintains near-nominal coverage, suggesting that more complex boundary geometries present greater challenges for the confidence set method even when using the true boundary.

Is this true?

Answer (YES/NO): NO